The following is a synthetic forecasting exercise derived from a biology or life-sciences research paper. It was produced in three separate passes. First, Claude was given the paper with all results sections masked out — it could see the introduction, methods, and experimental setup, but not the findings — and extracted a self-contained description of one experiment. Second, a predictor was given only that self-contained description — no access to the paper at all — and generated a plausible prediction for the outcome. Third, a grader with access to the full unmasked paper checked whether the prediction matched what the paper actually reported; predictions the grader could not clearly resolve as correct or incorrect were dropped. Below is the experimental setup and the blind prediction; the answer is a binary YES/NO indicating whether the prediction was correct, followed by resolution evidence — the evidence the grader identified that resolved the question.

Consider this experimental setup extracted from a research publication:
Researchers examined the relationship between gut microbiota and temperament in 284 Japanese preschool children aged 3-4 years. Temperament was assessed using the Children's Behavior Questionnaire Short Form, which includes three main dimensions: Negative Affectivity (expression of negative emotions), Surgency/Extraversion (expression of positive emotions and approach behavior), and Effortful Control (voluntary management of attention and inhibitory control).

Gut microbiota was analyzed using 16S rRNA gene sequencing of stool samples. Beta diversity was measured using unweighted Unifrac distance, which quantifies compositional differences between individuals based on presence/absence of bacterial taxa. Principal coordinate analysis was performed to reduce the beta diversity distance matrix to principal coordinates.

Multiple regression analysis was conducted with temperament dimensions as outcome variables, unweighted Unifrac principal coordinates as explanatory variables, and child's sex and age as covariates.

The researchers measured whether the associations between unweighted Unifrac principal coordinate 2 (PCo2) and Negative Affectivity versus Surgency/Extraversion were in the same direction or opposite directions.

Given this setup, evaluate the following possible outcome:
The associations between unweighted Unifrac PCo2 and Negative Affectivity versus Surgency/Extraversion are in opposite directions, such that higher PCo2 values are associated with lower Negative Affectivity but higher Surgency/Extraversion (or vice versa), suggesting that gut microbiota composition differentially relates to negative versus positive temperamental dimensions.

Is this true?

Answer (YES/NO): YES